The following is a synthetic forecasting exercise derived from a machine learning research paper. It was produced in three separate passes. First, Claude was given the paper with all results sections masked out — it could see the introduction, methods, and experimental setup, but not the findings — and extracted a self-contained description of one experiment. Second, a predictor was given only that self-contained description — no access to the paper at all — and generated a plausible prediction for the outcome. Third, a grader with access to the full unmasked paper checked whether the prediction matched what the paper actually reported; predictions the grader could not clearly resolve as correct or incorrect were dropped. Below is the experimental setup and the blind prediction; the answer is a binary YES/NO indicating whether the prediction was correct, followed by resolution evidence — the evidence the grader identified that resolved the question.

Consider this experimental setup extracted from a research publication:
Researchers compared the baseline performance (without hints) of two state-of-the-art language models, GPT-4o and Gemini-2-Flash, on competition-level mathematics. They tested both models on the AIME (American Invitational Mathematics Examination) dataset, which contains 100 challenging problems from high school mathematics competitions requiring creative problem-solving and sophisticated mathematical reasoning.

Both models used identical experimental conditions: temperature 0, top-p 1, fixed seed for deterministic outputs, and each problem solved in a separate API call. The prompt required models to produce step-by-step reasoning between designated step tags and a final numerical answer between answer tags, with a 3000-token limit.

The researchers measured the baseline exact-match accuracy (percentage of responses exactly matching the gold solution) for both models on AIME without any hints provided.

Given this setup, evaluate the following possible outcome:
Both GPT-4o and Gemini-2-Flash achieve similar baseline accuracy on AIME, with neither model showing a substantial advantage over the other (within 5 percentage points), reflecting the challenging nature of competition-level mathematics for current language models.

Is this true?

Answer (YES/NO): NO